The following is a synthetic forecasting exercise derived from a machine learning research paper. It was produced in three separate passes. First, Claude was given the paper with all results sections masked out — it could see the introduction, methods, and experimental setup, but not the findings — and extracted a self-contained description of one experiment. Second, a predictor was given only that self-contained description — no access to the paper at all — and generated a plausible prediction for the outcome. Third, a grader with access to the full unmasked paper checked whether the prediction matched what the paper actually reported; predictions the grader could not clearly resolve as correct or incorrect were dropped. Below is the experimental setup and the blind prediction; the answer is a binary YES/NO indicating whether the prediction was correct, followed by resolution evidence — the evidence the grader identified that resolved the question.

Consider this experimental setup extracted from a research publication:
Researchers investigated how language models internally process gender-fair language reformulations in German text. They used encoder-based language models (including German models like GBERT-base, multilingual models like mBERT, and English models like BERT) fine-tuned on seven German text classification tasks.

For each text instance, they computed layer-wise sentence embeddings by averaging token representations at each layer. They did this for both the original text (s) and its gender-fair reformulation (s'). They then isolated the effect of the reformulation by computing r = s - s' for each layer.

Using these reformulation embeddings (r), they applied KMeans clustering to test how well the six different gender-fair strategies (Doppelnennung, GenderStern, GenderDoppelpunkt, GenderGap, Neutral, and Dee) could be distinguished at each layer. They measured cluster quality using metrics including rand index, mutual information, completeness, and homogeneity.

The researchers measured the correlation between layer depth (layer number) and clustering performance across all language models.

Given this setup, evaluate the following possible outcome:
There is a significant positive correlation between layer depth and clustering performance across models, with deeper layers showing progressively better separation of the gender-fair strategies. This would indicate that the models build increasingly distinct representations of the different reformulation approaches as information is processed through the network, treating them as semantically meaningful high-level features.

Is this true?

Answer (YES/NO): NO